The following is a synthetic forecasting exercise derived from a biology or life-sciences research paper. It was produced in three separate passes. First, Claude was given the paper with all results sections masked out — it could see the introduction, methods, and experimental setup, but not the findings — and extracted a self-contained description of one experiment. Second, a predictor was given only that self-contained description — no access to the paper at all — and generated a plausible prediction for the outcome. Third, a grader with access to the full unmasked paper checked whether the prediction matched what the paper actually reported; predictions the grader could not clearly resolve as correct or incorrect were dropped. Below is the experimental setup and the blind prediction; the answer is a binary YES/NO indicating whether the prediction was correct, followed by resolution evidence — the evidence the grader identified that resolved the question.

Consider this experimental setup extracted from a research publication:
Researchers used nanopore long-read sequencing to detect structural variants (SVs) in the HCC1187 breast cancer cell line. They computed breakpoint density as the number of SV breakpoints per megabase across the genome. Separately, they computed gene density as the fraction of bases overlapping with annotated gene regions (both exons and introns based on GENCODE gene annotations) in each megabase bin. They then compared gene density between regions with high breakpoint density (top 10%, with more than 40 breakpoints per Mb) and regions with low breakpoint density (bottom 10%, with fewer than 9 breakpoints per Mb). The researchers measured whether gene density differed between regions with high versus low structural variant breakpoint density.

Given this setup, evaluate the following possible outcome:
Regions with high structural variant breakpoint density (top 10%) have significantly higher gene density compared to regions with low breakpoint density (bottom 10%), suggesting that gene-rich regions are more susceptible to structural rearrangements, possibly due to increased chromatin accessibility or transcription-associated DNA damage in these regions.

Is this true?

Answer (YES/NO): YES